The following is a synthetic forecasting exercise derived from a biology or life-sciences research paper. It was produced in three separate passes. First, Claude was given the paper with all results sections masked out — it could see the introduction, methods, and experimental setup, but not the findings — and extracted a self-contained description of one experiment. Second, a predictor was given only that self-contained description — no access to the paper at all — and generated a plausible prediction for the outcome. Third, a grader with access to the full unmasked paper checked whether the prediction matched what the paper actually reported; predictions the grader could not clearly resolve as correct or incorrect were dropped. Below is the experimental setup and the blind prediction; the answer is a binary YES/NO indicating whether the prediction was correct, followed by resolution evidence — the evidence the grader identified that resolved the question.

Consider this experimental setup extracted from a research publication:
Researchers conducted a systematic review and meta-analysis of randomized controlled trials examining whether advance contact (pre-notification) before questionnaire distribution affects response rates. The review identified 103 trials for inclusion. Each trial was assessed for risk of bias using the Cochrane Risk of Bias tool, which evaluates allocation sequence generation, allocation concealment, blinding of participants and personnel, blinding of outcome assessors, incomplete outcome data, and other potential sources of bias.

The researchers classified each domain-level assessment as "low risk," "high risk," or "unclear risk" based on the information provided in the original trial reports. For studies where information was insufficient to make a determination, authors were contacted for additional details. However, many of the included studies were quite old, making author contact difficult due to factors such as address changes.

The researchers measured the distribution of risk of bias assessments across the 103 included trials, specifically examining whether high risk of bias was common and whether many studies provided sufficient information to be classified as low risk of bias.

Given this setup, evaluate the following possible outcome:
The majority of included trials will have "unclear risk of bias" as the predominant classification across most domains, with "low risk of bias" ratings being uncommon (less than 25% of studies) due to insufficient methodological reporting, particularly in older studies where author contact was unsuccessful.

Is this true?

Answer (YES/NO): YES